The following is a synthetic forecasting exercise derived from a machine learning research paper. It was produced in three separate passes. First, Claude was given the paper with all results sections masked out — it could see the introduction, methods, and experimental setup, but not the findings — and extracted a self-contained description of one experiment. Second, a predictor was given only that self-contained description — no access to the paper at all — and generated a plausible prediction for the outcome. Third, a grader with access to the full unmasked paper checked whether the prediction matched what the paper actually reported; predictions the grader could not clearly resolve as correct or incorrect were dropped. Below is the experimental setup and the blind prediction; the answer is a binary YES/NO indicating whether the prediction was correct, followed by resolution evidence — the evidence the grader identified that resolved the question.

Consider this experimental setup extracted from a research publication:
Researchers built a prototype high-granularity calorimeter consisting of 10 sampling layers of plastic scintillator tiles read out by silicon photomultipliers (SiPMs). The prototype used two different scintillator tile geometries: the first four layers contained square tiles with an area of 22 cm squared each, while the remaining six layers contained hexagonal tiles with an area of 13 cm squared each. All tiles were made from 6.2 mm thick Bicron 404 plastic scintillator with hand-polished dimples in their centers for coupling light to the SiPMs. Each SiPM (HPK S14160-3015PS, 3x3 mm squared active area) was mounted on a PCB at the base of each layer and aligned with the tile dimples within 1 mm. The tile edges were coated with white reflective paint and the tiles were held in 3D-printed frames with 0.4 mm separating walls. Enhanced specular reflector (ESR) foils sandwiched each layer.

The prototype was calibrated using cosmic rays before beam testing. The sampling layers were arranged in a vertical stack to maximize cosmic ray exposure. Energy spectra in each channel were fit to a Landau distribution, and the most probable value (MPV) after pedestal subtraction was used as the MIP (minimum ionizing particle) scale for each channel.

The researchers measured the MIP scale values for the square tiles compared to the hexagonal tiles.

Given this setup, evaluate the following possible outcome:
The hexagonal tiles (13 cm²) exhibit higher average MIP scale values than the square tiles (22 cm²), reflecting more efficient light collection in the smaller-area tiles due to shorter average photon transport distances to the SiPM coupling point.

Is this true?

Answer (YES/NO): YES